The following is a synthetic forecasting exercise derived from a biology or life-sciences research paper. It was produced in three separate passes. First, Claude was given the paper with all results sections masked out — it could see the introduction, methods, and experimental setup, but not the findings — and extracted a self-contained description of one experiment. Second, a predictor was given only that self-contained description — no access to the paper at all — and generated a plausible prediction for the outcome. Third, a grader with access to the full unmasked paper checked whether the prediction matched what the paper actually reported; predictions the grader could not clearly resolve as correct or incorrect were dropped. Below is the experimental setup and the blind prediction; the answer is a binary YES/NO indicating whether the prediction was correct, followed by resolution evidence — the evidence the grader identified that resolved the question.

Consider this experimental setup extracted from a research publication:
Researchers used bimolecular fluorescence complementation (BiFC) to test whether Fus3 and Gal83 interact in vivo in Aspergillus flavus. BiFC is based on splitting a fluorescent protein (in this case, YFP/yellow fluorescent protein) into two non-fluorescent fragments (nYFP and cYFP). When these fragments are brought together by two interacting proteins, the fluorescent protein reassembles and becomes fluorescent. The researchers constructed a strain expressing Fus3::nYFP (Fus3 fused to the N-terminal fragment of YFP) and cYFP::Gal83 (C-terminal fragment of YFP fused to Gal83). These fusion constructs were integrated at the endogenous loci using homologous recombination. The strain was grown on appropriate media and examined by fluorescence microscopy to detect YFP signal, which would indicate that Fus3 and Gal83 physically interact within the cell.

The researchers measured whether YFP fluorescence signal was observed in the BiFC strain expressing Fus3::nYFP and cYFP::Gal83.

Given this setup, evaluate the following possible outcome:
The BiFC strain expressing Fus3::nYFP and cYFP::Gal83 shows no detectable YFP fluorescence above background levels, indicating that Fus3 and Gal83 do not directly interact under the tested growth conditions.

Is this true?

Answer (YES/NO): NO